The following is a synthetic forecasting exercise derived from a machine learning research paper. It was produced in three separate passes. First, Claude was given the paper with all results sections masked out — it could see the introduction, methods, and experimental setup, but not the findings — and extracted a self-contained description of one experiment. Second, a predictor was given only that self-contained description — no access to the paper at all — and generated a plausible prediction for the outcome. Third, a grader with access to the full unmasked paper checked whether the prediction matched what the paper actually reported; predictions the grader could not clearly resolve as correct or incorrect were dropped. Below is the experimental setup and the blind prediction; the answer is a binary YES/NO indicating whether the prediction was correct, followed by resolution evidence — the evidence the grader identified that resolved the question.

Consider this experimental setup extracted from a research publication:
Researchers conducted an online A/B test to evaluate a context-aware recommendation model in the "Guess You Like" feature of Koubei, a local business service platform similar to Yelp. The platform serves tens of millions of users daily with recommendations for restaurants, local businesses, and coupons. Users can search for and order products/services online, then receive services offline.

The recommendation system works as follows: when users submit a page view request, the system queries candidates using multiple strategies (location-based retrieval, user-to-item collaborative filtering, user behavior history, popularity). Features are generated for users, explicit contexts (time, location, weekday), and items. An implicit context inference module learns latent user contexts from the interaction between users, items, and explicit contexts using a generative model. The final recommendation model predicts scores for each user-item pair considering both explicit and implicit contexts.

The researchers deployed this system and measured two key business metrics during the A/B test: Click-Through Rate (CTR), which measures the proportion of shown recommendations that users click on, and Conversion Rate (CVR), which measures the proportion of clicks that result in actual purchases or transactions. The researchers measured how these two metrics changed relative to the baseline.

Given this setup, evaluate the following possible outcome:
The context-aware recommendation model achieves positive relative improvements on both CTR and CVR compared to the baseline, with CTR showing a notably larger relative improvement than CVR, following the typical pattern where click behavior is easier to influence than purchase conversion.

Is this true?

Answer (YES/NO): NO